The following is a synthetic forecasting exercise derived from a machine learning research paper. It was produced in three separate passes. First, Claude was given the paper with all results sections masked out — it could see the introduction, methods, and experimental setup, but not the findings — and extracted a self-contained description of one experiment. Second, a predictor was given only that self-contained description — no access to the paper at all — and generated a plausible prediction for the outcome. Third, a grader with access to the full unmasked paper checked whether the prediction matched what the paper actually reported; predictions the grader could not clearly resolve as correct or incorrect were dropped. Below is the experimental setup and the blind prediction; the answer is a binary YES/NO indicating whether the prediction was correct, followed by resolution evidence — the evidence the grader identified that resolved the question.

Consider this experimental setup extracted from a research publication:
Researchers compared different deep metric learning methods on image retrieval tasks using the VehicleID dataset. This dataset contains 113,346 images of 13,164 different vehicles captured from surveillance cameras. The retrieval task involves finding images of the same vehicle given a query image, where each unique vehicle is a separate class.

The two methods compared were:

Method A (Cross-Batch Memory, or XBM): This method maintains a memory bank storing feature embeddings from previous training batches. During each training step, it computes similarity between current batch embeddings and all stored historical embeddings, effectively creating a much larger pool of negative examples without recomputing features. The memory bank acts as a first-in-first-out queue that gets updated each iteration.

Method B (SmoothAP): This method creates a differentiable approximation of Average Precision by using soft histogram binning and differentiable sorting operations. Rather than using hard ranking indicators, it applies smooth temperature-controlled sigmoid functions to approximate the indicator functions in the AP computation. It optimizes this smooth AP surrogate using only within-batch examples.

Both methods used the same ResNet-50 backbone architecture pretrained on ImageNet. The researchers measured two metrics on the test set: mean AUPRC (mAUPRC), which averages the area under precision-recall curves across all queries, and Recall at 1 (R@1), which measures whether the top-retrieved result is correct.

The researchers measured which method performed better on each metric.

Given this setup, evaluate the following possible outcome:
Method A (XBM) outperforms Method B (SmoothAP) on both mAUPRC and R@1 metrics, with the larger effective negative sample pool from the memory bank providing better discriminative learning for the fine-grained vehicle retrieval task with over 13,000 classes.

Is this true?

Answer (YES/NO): NO